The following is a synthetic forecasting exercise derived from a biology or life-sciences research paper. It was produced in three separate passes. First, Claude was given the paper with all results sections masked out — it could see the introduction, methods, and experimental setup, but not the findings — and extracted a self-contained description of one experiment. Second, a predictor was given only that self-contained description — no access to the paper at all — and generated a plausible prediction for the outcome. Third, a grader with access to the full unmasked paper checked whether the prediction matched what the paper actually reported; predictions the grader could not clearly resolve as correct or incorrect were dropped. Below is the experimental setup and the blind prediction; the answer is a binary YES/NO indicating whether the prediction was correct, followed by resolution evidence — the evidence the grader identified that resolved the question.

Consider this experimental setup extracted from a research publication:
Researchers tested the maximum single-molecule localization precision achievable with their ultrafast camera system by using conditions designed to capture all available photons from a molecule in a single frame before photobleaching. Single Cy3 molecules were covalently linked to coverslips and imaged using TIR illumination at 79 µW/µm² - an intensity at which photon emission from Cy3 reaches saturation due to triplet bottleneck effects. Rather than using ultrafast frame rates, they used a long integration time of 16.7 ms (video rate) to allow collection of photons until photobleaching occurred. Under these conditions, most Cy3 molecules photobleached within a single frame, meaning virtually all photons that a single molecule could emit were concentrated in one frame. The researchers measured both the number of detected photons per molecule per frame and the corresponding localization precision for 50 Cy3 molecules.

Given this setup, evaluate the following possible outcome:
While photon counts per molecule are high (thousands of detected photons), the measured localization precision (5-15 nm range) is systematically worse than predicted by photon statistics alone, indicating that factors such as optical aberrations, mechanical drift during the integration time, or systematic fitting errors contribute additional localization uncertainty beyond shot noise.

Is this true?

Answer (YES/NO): NO